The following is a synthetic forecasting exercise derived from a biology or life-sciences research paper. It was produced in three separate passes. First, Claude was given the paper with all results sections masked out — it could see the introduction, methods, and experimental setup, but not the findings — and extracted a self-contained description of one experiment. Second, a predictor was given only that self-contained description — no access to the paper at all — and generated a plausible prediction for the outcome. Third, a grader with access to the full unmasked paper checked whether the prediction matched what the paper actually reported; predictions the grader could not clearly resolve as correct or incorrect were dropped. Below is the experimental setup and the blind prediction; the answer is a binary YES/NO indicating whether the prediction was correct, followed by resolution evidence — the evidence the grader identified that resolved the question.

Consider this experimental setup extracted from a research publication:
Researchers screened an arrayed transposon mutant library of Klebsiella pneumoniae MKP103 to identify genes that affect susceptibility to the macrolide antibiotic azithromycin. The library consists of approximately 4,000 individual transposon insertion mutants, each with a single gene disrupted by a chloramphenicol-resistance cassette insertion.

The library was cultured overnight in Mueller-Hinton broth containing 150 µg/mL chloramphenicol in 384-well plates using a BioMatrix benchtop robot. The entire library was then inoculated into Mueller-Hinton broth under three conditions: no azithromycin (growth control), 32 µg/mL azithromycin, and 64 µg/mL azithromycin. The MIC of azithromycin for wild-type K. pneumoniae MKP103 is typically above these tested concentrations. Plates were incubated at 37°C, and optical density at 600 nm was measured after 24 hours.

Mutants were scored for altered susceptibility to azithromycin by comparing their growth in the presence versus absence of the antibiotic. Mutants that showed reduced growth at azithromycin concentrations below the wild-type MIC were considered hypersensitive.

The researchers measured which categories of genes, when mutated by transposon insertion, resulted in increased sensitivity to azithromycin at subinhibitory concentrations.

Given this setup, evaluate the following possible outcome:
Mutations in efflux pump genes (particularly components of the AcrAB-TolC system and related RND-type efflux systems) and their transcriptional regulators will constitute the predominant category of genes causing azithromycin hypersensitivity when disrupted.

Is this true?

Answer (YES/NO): NO